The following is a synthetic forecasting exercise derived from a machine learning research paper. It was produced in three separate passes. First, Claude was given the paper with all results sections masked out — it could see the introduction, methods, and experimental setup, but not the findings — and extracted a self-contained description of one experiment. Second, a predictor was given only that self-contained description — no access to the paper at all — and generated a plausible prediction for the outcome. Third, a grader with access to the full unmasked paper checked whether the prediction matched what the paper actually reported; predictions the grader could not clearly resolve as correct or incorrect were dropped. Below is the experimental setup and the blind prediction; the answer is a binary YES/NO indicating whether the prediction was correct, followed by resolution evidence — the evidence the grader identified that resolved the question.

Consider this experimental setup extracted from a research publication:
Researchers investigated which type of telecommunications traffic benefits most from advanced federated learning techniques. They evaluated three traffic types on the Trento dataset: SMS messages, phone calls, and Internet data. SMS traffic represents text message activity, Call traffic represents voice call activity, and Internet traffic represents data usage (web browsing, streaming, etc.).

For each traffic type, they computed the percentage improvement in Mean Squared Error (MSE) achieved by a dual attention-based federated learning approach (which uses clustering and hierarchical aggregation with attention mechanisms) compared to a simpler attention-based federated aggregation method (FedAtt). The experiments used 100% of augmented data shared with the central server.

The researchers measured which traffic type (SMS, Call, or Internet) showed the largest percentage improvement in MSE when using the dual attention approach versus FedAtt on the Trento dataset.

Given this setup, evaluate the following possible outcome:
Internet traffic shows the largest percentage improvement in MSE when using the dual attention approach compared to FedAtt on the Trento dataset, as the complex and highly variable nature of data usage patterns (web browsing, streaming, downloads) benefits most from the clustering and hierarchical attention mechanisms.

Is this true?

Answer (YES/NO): YES